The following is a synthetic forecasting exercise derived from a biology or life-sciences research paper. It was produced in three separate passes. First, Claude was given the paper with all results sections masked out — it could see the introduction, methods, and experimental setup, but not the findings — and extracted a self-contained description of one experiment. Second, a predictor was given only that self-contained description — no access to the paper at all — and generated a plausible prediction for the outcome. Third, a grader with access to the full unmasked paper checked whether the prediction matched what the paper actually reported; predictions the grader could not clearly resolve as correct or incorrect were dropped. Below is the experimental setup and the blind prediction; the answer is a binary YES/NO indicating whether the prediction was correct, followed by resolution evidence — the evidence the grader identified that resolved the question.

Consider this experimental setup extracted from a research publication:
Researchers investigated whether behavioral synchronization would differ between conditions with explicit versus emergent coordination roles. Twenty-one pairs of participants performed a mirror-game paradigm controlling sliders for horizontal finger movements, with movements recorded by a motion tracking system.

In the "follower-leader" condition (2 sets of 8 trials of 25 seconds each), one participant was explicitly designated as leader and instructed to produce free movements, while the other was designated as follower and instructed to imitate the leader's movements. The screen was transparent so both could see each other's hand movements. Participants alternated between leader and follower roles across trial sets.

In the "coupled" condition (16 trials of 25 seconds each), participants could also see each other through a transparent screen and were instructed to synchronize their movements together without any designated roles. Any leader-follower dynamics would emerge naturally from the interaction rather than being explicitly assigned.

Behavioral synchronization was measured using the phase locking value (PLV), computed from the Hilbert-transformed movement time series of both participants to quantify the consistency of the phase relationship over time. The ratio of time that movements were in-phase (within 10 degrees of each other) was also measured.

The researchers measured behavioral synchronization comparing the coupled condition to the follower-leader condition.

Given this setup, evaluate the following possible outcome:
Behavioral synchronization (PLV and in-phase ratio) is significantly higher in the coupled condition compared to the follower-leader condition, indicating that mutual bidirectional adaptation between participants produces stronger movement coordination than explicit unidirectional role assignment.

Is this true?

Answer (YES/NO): NO